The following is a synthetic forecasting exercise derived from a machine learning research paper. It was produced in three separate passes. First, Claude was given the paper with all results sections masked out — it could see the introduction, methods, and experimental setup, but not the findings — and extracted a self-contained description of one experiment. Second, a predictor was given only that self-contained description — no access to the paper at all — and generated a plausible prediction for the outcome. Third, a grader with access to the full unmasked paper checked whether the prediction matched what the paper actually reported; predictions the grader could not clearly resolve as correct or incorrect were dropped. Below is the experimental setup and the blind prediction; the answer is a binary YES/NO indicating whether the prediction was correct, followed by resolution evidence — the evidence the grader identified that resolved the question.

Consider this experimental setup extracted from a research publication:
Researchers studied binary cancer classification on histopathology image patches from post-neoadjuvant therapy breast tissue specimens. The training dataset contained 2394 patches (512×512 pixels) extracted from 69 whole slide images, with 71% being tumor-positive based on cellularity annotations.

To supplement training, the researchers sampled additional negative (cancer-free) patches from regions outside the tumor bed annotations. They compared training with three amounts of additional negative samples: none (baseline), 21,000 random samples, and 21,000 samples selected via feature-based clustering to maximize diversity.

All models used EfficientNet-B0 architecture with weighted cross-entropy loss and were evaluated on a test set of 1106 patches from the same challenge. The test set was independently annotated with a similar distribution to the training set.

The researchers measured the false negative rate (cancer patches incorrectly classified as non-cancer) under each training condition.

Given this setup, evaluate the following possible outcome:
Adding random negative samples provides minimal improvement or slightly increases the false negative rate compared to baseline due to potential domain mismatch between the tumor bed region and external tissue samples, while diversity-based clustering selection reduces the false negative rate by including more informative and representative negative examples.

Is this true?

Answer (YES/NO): NO